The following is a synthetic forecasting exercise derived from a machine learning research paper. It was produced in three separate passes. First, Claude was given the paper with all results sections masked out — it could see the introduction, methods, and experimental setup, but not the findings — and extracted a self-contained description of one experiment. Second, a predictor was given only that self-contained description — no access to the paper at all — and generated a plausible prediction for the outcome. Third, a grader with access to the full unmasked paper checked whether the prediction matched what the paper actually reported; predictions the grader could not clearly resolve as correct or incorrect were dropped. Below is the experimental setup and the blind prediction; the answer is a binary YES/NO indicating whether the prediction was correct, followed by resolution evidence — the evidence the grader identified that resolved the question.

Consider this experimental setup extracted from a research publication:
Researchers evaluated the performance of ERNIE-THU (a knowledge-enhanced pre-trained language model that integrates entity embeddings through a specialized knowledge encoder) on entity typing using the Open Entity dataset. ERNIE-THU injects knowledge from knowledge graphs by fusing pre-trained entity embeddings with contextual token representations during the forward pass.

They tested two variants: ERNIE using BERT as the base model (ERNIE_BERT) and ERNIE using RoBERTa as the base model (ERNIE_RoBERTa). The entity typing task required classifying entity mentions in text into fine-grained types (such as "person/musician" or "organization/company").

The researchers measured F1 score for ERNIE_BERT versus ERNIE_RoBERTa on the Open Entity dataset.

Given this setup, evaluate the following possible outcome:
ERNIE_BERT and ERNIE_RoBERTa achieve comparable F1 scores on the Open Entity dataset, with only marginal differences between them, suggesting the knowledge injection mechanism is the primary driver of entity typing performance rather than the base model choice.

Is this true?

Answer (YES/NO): YES